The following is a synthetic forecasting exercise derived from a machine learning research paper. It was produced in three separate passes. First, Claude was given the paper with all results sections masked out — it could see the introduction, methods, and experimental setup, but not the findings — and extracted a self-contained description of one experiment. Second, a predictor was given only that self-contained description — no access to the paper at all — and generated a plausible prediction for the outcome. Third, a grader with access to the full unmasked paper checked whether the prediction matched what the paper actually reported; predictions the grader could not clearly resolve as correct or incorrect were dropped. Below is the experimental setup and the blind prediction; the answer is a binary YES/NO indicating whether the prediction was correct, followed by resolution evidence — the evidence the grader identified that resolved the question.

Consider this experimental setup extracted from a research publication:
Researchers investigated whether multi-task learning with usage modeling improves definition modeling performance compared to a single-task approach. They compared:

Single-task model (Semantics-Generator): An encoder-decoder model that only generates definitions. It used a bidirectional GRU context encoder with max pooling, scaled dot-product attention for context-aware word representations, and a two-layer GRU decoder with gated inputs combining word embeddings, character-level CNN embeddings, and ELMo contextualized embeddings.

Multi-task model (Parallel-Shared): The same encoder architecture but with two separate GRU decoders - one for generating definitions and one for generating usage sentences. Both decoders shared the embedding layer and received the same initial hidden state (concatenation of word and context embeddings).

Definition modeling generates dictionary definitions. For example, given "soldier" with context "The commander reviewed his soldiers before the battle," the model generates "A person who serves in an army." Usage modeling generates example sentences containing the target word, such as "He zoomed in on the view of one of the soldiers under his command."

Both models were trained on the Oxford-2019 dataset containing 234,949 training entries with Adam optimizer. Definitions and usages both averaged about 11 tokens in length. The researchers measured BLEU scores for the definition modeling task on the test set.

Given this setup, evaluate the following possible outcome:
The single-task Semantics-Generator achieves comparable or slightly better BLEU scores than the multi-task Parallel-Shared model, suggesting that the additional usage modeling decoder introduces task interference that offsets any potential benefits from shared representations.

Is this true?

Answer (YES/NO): NO